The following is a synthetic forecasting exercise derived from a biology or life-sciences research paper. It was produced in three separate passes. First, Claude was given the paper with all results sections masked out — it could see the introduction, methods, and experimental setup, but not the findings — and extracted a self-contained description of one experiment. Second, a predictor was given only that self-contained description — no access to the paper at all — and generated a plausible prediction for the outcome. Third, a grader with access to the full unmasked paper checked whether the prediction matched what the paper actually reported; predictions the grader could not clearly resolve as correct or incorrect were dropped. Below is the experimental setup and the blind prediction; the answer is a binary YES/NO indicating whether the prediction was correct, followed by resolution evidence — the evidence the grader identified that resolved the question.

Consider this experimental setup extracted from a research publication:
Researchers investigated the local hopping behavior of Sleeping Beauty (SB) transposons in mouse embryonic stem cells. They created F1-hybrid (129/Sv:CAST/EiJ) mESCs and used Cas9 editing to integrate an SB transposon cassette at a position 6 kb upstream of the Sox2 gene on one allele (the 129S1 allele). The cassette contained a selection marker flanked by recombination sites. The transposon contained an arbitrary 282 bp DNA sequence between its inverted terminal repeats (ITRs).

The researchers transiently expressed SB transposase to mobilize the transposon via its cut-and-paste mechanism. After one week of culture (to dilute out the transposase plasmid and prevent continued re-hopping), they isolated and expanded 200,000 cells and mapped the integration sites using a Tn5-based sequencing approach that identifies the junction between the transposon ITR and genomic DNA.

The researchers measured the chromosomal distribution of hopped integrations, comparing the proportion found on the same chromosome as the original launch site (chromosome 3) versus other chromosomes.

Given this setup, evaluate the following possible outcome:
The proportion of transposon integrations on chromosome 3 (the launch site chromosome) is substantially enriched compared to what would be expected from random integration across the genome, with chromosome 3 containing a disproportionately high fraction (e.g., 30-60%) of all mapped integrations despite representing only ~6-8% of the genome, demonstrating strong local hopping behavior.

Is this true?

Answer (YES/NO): YES